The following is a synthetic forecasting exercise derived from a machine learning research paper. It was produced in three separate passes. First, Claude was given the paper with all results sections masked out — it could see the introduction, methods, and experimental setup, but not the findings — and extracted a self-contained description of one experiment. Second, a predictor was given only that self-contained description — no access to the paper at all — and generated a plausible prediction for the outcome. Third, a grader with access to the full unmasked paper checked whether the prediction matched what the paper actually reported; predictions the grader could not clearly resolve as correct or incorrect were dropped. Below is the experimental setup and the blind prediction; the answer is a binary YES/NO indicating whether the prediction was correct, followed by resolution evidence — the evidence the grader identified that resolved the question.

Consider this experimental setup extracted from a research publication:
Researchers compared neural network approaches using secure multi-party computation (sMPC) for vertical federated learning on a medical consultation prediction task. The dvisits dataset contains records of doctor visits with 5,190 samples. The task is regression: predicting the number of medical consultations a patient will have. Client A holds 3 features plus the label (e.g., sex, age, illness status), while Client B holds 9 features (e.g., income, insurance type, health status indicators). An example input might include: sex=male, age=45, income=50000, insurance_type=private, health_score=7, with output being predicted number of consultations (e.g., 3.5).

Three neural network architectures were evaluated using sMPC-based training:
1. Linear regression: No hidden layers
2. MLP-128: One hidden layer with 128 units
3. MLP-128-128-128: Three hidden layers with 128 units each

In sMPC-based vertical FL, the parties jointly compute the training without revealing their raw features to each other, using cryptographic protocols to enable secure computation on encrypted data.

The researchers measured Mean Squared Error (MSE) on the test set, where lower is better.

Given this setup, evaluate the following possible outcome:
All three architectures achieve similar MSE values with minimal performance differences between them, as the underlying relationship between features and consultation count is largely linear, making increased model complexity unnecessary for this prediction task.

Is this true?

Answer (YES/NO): NO